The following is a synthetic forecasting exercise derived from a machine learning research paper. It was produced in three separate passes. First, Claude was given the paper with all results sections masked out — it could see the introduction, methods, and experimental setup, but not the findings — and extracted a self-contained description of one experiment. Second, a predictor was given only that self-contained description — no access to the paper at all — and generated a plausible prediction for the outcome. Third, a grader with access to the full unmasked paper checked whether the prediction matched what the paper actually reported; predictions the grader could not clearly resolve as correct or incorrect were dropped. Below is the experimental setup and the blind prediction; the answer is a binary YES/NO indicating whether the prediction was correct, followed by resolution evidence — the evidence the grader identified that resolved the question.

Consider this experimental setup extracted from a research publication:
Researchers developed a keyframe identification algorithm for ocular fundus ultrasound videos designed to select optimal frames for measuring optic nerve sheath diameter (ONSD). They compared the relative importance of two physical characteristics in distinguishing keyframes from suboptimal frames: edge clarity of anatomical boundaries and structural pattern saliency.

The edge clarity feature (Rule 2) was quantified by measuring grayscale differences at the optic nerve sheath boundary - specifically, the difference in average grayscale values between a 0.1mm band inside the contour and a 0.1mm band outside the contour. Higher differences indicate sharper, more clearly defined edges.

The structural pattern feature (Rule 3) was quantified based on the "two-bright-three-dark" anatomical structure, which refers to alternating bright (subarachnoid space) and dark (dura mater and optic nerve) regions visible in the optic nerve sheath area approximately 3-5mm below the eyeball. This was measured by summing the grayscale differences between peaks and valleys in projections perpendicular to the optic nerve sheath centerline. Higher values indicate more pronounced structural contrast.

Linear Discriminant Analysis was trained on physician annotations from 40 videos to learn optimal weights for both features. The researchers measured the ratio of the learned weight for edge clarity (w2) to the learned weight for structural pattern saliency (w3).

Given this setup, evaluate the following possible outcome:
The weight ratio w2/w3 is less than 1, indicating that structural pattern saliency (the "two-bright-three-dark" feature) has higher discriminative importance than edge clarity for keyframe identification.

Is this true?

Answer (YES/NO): NO